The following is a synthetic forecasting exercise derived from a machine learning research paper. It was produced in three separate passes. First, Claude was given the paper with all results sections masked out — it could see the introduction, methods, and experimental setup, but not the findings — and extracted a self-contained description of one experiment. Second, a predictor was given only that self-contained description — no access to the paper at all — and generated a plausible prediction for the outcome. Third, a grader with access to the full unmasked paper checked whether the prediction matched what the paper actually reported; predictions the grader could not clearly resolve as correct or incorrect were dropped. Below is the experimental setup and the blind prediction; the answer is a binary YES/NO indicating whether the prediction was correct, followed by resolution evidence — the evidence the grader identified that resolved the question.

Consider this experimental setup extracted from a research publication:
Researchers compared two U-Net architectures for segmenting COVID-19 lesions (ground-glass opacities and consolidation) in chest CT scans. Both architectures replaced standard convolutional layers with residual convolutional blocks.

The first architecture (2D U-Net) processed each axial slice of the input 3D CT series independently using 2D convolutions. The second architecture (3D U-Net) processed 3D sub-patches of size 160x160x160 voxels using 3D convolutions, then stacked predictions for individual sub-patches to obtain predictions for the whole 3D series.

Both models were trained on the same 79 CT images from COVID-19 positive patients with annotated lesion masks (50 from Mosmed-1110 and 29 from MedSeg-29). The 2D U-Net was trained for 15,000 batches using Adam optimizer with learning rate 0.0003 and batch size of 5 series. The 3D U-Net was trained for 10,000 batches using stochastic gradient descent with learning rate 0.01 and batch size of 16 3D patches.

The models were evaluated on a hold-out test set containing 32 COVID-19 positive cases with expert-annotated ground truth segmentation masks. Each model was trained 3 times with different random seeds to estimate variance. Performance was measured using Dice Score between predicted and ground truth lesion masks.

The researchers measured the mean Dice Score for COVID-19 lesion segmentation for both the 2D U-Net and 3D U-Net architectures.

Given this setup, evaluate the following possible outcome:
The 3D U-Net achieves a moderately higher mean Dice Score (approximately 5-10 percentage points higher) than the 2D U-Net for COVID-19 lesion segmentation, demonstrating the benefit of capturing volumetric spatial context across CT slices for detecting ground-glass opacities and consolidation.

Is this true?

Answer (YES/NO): NO